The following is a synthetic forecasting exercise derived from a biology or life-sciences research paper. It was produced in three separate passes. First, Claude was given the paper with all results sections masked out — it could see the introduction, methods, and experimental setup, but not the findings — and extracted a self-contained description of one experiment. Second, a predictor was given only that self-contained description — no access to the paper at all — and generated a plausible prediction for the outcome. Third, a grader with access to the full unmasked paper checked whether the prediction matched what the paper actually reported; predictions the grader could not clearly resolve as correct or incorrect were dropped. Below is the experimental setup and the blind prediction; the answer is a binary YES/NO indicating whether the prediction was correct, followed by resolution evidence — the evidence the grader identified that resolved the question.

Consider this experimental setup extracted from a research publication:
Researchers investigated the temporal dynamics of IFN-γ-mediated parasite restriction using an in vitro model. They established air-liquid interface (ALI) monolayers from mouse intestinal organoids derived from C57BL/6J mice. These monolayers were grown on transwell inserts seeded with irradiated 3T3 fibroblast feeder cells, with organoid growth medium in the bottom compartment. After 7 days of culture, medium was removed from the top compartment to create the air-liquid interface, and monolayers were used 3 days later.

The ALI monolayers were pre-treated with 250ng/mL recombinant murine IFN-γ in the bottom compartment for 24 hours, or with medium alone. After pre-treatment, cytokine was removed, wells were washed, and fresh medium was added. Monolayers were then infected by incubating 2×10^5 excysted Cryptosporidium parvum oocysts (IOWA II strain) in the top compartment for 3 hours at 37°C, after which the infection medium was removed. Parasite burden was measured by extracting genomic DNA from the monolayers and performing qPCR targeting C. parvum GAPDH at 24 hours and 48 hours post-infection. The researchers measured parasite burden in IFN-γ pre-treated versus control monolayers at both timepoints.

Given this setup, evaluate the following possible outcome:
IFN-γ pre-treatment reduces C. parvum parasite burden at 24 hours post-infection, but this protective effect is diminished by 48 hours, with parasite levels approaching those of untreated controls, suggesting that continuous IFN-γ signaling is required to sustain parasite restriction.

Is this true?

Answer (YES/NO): NO